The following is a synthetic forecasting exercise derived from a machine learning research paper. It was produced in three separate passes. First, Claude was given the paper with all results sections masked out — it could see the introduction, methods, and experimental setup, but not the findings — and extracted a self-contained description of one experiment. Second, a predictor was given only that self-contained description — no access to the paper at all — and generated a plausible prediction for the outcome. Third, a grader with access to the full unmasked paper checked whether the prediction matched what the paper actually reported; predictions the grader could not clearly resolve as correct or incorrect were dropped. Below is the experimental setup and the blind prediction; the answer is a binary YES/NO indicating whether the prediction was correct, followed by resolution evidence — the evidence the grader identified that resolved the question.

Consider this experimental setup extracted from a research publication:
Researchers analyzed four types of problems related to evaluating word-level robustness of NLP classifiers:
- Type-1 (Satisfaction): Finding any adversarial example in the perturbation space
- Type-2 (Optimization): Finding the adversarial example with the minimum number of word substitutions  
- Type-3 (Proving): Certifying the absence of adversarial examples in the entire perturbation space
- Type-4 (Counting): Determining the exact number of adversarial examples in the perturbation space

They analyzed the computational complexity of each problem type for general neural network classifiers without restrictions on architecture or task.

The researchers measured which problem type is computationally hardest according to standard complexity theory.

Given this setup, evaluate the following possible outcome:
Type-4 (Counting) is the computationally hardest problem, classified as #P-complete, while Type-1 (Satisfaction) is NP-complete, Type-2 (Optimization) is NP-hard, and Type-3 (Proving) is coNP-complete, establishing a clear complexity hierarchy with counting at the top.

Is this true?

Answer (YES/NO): NO